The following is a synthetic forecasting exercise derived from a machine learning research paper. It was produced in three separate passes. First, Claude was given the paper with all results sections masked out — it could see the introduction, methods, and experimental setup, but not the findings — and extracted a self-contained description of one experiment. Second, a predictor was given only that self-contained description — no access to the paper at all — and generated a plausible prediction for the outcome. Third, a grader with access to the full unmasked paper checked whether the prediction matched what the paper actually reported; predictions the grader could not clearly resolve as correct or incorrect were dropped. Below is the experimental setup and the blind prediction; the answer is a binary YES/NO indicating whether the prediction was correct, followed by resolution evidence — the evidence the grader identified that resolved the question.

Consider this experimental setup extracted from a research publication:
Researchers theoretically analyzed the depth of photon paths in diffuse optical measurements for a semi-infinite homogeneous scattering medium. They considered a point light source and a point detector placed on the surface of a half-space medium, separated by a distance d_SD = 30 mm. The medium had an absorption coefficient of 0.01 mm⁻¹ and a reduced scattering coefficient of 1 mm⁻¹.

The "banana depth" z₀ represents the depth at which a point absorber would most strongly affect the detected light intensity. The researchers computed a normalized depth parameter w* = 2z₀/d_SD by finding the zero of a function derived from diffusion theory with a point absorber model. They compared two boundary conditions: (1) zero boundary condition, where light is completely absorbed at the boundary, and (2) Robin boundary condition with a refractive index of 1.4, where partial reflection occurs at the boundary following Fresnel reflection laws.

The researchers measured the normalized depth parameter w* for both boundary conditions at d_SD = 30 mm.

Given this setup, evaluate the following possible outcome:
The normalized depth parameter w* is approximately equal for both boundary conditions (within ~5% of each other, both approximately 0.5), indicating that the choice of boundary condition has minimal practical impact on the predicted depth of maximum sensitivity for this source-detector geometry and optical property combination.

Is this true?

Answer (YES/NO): NO